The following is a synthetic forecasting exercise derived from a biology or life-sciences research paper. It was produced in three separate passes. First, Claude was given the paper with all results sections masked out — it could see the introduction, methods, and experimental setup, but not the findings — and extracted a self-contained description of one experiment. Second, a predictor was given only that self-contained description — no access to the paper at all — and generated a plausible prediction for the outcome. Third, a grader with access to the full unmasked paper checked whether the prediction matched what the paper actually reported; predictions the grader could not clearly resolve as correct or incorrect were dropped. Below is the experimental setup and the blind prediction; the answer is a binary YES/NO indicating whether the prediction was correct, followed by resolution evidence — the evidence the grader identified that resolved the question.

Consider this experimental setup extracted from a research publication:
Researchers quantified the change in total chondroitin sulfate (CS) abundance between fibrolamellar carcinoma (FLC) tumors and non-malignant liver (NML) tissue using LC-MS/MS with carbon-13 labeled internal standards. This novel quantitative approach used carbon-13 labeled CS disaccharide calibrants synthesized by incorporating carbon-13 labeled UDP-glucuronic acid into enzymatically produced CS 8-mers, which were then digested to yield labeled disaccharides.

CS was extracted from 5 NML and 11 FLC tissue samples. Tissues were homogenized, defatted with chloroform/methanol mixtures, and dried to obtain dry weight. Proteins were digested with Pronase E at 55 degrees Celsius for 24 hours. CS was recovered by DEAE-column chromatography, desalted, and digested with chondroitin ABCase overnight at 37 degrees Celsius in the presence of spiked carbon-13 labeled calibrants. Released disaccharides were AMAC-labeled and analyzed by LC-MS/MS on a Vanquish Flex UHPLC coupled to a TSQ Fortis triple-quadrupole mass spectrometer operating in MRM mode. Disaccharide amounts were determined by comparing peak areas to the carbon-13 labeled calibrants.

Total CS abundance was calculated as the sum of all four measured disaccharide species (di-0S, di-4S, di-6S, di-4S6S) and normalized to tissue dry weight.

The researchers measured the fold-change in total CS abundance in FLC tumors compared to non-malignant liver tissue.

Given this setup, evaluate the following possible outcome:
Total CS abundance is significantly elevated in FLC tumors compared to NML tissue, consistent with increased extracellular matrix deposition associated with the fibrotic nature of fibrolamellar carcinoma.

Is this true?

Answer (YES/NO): YES